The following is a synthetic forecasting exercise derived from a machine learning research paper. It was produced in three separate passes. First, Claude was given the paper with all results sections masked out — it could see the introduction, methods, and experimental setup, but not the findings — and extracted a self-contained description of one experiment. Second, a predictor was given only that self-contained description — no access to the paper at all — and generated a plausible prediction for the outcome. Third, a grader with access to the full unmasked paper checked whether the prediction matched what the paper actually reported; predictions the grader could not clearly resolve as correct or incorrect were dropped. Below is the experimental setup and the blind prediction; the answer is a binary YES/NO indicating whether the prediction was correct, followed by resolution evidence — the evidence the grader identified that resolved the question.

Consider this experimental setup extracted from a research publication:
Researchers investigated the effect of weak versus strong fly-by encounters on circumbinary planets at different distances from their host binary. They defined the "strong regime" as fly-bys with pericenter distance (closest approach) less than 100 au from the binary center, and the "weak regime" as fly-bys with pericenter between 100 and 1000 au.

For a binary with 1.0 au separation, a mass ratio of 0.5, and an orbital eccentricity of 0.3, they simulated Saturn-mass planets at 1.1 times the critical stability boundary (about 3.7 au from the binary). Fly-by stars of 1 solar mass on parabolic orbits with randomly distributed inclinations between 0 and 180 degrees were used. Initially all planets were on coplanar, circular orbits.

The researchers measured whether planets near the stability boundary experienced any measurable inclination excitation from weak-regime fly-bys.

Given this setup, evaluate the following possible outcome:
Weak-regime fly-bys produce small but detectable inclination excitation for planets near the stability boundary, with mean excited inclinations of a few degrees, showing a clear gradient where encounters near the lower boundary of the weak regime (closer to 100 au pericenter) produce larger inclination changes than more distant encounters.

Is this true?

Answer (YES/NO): NO